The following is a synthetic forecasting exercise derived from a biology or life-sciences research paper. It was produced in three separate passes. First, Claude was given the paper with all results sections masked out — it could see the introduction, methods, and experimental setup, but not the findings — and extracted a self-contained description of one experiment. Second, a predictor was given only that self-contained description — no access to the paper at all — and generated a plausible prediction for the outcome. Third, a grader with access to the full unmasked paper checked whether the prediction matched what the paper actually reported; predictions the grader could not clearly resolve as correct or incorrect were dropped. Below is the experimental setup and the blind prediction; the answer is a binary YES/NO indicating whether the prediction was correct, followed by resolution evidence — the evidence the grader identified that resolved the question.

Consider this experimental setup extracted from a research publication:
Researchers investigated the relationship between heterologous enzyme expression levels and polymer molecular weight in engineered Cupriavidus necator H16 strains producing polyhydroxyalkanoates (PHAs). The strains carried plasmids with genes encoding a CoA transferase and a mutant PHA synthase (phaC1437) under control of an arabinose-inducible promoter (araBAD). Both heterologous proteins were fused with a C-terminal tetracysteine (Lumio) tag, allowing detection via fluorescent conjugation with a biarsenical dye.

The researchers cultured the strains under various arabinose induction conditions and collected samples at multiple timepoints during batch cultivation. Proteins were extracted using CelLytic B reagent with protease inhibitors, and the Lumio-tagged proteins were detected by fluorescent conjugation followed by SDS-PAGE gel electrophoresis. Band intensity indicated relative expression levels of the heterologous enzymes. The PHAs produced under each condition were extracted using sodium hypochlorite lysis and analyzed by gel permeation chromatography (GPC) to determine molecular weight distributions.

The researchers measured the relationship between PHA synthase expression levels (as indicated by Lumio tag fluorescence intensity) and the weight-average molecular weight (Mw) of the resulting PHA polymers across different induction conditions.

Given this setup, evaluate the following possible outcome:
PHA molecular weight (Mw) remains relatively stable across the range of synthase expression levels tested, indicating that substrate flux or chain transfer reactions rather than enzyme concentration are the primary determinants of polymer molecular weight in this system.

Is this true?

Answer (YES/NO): NO